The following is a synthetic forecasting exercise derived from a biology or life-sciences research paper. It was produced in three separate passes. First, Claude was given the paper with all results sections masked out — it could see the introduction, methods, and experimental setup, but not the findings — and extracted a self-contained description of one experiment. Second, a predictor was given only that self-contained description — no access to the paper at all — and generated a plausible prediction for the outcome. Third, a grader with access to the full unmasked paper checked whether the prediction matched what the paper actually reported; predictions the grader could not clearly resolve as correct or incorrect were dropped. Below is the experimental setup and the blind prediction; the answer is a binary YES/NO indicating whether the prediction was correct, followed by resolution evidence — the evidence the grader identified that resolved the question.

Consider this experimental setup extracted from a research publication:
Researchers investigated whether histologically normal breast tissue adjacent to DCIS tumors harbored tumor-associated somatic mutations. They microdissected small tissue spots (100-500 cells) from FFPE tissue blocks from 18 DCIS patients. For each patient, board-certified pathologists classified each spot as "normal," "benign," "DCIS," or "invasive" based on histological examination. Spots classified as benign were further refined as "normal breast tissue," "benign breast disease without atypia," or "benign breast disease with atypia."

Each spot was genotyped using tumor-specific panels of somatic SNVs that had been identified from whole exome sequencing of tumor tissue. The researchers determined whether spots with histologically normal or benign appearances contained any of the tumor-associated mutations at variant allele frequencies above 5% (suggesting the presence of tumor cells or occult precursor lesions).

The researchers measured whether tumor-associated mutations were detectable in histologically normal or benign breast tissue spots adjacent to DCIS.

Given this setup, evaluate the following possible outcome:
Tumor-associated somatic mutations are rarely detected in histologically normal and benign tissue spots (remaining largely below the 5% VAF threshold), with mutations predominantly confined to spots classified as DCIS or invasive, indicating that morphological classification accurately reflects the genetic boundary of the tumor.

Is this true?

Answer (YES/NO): NO